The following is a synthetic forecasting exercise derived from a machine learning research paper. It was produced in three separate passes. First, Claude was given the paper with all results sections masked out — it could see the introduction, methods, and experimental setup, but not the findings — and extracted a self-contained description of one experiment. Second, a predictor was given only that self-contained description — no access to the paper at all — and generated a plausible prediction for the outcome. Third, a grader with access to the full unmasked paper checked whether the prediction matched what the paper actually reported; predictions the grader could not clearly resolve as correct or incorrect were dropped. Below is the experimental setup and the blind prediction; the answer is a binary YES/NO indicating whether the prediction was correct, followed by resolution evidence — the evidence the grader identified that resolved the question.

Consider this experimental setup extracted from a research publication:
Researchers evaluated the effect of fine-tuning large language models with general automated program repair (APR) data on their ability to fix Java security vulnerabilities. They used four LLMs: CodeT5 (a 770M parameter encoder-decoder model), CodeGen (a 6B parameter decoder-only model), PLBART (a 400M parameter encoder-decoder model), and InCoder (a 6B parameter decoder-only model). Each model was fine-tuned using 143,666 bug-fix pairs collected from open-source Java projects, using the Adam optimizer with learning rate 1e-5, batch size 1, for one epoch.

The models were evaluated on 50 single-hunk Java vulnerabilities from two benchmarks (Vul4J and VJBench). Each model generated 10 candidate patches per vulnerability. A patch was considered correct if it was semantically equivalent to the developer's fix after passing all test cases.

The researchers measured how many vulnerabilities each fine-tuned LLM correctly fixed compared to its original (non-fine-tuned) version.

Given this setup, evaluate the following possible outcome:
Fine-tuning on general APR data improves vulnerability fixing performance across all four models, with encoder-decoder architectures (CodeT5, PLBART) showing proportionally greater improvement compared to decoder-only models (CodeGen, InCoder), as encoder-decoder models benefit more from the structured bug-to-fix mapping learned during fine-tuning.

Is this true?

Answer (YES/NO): NO